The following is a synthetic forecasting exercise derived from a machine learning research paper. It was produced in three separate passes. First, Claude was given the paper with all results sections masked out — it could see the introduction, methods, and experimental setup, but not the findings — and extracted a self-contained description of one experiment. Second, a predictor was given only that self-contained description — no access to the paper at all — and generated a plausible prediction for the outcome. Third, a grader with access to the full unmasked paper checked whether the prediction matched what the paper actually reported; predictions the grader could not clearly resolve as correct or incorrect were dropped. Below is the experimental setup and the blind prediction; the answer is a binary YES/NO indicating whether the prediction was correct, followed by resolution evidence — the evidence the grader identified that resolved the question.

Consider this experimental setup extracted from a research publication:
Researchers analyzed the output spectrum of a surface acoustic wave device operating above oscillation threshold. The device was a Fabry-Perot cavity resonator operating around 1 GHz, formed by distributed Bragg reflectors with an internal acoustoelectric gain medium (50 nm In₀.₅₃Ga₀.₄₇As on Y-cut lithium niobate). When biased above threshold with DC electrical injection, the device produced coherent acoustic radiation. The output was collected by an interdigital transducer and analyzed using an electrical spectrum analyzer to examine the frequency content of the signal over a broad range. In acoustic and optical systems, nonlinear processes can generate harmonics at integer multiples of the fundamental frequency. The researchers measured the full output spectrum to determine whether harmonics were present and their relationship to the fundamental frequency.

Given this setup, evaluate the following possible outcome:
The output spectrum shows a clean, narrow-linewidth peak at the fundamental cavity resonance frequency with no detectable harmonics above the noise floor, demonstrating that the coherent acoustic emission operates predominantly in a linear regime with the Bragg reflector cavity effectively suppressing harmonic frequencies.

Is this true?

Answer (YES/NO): NO